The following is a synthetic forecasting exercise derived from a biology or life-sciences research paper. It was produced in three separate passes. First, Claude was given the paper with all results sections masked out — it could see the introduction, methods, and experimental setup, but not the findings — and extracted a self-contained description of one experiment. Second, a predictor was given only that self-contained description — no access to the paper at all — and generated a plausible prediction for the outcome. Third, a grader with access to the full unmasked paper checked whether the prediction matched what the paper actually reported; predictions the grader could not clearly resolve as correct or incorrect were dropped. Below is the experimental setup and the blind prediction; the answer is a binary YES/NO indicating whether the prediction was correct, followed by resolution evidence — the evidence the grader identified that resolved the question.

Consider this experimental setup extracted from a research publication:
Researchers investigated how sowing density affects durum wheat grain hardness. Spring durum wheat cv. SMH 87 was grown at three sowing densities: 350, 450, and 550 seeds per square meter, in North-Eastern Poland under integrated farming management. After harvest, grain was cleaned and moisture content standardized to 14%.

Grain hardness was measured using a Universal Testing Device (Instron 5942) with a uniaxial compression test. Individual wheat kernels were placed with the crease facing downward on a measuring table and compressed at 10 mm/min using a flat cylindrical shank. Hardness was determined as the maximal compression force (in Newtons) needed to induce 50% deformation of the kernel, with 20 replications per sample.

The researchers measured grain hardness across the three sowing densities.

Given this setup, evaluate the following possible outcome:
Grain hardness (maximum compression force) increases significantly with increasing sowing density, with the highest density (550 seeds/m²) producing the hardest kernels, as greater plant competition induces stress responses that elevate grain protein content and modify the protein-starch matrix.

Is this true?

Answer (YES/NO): NO